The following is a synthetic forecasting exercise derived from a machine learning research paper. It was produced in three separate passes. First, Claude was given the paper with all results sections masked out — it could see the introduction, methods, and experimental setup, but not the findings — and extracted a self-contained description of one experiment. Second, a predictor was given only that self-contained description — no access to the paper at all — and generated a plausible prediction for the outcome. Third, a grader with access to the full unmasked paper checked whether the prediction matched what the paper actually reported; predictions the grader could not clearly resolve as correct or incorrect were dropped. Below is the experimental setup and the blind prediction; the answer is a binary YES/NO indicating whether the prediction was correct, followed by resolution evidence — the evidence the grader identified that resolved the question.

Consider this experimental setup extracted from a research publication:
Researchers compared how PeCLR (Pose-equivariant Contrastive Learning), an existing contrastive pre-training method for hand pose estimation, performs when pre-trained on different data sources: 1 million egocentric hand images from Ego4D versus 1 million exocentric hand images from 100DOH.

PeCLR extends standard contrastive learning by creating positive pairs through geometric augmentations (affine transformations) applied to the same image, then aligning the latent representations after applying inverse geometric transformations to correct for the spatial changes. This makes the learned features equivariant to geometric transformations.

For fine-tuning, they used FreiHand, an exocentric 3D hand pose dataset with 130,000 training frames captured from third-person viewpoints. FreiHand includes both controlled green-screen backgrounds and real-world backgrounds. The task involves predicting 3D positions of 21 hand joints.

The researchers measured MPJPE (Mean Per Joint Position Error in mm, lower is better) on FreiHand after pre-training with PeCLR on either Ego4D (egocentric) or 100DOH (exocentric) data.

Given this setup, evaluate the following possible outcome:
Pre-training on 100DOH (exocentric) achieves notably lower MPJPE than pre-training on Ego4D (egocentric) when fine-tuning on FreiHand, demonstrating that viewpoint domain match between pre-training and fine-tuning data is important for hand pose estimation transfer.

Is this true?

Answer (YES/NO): NO